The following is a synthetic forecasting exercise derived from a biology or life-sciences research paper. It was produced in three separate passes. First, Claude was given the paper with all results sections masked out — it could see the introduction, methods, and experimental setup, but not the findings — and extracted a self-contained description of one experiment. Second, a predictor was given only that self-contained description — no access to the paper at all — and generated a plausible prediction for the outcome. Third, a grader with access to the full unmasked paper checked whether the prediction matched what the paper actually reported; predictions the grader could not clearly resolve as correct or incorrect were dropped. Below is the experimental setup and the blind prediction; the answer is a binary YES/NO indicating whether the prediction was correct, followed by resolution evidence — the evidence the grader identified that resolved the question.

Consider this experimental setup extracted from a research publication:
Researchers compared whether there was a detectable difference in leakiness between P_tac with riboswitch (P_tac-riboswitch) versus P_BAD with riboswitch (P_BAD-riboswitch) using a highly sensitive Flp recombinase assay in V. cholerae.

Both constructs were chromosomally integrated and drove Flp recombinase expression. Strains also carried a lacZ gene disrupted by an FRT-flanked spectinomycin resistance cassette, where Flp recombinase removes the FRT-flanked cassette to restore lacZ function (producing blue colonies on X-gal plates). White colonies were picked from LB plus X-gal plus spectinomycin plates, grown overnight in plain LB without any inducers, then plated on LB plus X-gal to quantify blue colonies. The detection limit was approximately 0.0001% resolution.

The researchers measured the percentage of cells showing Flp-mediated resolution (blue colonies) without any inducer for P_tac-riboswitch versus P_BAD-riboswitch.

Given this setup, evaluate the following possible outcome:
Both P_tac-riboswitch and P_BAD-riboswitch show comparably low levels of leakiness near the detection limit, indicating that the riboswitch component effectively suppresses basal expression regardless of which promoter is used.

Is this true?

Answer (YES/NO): NO